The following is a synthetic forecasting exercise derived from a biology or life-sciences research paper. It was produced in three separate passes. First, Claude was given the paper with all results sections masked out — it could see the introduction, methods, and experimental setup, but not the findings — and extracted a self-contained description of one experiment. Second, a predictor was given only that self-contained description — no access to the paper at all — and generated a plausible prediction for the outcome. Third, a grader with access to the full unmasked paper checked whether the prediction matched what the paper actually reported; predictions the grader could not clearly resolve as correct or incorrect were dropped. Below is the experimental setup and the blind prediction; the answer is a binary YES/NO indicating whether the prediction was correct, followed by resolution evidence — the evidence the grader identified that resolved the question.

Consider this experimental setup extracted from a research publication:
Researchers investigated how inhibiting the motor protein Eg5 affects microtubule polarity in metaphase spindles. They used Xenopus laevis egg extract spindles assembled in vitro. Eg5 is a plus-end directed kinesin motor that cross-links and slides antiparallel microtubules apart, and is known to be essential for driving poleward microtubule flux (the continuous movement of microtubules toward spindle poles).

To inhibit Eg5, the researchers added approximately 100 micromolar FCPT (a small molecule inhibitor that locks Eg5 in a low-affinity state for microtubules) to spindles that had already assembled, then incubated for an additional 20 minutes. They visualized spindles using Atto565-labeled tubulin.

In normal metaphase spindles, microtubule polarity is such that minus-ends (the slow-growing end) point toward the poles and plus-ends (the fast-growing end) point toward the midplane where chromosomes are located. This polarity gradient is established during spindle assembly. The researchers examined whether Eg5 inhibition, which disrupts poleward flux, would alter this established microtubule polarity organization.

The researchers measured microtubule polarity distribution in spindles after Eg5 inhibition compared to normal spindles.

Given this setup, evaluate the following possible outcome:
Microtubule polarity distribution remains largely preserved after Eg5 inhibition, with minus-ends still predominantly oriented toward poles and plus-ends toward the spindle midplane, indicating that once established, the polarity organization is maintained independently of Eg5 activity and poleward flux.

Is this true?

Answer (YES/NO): NO